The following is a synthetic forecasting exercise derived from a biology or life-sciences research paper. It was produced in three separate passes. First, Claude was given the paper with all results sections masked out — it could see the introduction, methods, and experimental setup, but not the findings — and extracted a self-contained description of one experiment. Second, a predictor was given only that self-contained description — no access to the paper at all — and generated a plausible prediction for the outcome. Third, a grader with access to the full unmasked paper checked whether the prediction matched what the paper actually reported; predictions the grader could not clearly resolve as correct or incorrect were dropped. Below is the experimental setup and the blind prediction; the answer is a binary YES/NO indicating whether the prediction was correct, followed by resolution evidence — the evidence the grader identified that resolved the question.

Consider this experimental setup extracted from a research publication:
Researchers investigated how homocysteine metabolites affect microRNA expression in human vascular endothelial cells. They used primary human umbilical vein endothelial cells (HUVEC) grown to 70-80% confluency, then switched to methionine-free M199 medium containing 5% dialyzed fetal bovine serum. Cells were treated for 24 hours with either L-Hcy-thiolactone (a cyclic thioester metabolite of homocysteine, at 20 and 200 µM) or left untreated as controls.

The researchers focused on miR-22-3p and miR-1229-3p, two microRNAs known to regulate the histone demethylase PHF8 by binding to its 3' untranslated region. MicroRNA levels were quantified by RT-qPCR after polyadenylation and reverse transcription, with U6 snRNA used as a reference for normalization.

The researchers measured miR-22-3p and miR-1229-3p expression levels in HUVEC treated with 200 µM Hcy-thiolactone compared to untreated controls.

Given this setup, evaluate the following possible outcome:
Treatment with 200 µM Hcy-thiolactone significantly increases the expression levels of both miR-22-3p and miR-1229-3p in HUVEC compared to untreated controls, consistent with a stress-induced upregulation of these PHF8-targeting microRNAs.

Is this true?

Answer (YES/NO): YES